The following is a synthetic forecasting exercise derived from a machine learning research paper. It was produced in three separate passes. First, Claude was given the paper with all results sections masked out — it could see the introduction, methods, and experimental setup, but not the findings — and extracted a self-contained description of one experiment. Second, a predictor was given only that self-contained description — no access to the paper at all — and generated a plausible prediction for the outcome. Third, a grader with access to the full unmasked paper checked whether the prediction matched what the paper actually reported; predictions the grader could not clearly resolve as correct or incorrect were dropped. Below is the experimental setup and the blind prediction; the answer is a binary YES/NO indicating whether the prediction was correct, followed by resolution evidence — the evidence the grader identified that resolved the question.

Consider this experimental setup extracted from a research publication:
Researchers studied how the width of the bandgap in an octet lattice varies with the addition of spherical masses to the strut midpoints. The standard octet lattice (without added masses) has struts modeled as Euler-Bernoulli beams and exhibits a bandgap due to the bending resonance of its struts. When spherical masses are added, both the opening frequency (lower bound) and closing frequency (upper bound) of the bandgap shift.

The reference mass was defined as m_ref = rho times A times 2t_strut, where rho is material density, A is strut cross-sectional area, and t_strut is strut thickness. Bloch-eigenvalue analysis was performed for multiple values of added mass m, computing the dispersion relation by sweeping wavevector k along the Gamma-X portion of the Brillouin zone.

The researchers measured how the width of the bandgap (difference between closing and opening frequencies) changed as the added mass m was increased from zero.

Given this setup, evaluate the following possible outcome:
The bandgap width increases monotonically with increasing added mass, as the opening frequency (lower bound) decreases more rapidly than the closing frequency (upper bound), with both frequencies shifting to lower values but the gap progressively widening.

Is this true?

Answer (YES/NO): NO